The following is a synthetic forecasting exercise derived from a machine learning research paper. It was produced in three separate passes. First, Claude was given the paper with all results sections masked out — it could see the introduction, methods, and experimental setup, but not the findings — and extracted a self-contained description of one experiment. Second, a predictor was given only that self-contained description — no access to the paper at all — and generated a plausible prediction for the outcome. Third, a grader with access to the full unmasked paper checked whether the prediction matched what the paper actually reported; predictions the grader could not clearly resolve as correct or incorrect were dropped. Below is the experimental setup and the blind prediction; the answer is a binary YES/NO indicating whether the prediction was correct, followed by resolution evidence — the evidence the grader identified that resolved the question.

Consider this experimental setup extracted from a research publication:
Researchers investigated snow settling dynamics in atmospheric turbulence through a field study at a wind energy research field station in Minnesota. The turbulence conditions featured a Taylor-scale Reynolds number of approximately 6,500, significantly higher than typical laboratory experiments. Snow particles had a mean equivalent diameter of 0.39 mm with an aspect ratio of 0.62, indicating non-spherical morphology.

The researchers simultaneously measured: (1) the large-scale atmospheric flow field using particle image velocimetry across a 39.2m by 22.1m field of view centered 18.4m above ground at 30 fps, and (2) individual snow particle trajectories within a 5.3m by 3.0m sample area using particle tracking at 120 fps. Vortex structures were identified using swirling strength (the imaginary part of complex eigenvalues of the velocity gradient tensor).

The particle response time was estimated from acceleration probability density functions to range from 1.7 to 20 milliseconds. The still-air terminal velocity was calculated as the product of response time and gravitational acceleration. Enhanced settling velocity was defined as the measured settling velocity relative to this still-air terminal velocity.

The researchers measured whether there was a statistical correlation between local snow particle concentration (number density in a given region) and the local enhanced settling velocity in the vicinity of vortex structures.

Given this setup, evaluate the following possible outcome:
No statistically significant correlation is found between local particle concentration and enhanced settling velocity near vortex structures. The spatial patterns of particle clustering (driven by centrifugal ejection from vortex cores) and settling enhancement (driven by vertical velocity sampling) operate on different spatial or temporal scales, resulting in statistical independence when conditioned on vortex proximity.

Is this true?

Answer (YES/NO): NO